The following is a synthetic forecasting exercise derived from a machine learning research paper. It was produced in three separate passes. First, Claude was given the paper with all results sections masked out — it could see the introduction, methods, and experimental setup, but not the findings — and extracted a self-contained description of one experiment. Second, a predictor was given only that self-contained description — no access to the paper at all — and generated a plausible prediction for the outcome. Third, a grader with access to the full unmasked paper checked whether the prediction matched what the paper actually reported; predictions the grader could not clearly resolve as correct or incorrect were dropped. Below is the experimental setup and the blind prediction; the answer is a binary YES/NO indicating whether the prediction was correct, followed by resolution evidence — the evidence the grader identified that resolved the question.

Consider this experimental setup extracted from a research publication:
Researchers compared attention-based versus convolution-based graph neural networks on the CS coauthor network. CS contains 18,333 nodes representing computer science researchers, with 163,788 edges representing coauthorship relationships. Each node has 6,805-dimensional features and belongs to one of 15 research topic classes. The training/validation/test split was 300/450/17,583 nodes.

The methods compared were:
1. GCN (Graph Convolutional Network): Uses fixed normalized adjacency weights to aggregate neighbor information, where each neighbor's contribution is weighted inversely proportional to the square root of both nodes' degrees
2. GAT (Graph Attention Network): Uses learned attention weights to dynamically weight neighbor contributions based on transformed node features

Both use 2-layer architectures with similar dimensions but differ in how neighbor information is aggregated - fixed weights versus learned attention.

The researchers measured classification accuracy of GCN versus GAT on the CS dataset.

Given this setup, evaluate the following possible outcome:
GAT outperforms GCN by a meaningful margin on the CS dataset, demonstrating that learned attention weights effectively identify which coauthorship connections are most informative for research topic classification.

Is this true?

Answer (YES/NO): NO